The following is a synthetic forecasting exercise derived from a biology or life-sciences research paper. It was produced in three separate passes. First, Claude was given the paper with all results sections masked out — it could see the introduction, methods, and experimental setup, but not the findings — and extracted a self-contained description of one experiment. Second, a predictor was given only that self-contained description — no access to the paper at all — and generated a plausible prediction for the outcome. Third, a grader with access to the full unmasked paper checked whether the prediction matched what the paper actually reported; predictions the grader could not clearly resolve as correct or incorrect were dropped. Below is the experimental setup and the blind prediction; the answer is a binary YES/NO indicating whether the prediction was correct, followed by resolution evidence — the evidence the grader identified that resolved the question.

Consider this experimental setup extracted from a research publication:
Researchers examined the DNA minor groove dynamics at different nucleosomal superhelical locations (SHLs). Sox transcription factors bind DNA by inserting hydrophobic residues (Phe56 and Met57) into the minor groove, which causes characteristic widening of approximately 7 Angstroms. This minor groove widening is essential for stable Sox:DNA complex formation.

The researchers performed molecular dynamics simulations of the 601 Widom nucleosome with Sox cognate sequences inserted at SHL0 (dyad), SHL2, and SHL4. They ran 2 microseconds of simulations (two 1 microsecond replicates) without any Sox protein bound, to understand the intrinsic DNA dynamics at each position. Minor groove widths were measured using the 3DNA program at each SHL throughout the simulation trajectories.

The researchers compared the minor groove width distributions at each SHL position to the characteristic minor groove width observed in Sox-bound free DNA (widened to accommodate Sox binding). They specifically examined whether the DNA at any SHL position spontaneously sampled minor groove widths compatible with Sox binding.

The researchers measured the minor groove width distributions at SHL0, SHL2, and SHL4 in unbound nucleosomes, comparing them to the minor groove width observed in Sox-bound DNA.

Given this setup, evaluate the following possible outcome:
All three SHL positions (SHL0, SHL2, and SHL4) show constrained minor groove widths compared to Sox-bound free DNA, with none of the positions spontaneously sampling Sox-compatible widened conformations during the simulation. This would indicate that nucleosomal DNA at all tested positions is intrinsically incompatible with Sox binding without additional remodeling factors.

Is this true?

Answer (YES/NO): NO